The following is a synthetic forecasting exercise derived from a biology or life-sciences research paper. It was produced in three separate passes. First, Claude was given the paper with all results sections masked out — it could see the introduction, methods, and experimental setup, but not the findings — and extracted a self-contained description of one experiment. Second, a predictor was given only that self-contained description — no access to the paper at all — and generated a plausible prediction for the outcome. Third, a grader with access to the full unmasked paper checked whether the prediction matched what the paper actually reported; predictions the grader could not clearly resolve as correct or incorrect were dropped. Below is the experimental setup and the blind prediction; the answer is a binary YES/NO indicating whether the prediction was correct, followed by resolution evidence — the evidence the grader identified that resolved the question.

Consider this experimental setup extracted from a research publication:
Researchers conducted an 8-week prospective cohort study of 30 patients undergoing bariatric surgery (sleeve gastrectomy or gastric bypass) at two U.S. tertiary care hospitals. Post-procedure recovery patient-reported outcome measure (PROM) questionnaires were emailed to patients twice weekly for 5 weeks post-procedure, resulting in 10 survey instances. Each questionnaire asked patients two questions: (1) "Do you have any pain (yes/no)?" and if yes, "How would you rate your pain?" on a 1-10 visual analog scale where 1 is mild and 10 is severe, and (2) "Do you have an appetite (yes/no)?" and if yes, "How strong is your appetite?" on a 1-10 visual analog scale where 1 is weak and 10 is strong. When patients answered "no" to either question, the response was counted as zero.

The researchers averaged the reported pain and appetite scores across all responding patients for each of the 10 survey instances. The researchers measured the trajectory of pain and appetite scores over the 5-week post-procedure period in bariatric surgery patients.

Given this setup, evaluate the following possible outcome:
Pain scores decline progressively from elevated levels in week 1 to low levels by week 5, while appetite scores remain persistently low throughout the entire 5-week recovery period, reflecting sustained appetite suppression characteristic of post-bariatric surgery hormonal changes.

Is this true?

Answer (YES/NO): NO